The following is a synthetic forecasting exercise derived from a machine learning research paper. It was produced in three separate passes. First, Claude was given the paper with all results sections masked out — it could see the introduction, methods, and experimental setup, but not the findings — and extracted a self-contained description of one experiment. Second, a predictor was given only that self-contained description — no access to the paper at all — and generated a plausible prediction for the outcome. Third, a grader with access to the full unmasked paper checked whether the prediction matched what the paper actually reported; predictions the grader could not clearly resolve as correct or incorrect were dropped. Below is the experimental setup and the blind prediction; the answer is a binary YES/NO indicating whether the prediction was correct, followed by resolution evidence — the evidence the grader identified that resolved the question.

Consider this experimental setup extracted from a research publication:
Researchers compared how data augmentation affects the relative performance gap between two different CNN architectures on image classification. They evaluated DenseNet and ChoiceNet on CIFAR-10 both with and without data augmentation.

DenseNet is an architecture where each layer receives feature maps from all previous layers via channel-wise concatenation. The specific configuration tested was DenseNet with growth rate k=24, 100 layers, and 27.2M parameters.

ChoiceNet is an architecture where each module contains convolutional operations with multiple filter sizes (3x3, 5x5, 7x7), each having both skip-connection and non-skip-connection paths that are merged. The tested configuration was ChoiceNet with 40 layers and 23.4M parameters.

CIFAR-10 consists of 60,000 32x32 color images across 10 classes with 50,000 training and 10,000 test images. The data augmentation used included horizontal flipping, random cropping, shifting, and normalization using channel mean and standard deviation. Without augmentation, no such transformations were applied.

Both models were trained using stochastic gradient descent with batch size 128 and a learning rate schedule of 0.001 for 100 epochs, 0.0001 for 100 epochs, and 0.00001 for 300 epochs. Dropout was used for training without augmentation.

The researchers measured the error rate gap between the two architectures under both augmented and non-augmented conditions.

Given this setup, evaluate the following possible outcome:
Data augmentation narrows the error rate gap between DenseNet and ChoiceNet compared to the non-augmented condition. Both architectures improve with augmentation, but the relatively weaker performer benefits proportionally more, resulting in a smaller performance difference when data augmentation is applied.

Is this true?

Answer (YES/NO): YES